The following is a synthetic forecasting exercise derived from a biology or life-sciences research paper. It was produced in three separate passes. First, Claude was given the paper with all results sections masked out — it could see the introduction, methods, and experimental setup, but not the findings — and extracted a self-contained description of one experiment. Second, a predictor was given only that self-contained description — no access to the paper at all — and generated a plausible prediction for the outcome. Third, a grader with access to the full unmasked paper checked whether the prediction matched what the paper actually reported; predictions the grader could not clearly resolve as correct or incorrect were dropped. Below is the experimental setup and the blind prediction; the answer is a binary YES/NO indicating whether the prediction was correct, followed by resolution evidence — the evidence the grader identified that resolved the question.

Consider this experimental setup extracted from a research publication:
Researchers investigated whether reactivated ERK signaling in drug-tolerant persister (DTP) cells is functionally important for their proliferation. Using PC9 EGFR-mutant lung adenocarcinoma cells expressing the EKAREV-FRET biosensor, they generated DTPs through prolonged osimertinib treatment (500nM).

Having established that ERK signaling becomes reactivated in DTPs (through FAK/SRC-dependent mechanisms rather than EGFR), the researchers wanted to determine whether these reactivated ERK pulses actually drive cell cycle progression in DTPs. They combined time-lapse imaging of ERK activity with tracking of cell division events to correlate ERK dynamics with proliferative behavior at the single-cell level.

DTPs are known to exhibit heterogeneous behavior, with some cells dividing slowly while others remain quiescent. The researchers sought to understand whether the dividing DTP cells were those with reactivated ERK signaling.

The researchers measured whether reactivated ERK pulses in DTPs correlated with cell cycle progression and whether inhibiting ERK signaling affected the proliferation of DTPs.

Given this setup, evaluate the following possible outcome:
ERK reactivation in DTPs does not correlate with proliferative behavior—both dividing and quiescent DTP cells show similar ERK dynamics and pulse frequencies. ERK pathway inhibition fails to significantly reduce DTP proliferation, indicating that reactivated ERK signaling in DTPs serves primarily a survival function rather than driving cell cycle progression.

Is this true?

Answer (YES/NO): NO